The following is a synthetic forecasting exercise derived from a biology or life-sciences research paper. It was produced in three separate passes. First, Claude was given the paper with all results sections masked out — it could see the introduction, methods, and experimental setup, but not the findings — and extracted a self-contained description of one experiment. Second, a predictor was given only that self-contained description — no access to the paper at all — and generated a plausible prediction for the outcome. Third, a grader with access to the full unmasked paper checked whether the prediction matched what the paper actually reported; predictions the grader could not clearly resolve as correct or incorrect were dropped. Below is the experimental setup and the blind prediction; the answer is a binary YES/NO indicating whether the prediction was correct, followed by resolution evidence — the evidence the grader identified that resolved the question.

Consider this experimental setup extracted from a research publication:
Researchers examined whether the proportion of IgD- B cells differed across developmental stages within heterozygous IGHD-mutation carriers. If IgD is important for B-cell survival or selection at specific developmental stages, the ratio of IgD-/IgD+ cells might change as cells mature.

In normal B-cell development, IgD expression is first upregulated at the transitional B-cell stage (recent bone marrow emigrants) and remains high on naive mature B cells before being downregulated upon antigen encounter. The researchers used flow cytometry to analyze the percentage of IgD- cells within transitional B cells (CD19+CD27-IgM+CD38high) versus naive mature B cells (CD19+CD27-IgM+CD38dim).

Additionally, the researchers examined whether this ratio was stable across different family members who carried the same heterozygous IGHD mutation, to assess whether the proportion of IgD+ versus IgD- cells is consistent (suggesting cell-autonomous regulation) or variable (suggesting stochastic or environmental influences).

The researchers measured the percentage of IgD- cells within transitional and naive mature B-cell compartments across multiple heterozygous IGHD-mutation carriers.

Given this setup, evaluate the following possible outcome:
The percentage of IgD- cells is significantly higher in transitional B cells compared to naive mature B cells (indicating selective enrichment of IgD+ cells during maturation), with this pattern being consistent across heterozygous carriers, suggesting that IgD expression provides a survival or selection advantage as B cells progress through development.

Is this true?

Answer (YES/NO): NO